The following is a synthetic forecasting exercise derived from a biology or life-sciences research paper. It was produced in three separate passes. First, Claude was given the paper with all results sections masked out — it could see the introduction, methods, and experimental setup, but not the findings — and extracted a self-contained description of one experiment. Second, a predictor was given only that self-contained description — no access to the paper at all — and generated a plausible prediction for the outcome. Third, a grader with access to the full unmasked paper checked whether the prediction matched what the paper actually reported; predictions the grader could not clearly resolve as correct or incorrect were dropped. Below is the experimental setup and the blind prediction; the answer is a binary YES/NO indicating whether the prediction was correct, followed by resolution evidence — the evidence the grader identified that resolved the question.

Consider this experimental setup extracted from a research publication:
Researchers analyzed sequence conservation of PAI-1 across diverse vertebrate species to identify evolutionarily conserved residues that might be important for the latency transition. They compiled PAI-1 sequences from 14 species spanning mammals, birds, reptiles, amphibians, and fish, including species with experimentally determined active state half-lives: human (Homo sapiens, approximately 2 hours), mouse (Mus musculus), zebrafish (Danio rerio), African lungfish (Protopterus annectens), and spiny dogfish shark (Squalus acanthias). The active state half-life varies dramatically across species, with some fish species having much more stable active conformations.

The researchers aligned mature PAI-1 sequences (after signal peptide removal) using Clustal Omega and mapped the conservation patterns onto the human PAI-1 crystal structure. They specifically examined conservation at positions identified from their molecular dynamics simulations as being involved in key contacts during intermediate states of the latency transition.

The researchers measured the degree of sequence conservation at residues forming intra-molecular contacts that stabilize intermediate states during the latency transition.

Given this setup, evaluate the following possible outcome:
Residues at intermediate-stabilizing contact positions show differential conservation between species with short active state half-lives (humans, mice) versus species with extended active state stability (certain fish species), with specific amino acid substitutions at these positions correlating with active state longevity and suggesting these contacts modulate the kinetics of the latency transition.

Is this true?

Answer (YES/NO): NO